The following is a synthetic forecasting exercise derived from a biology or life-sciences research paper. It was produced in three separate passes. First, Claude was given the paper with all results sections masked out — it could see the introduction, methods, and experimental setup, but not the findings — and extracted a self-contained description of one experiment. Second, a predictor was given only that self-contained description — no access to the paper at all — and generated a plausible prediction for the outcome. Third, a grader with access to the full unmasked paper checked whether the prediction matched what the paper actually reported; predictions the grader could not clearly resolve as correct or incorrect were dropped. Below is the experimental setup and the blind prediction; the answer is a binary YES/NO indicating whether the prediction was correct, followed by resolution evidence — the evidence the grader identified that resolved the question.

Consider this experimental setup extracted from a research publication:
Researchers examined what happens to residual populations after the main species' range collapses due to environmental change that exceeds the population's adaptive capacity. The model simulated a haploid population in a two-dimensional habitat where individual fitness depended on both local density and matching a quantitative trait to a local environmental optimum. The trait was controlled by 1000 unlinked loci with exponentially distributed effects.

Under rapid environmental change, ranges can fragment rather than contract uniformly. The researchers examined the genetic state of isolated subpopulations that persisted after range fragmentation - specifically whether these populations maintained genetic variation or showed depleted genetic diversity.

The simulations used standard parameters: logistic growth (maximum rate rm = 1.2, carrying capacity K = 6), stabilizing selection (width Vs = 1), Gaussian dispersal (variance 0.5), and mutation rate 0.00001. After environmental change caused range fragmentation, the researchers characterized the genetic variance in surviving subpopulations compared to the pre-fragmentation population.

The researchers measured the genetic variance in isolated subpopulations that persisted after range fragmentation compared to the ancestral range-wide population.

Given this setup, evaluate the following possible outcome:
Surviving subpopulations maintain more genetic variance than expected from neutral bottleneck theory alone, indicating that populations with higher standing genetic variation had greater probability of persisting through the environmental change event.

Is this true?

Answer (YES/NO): NO